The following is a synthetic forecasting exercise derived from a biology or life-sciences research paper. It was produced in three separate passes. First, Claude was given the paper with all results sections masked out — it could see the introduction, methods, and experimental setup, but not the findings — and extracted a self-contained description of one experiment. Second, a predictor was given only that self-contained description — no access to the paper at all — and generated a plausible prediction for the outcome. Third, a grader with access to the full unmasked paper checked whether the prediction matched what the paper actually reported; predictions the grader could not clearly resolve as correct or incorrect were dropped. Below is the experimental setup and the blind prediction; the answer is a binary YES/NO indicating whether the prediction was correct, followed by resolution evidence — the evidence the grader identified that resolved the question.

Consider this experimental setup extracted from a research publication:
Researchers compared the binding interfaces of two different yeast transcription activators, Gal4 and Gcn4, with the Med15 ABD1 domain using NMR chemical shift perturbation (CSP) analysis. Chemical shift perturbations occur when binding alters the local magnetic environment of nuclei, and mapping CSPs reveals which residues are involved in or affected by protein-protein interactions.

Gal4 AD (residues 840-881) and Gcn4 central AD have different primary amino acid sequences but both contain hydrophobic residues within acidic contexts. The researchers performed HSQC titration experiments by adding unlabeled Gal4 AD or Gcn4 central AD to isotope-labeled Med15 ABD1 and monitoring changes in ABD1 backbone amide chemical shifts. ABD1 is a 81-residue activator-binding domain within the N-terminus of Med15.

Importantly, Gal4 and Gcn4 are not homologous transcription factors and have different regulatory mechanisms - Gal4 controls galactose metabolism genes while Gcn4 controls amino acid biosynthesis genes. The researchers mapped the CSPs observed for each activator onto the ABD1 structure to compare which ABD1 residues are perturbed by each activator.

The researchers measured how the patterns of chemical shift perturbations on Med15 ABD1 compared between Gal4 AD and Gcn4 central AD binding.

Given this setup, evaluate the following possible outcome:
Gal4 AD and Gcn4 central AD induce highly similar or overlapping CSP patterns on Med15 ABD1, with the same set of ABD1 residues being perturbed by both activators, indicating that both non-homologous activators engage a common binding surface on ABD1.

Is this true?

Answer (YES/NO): YES